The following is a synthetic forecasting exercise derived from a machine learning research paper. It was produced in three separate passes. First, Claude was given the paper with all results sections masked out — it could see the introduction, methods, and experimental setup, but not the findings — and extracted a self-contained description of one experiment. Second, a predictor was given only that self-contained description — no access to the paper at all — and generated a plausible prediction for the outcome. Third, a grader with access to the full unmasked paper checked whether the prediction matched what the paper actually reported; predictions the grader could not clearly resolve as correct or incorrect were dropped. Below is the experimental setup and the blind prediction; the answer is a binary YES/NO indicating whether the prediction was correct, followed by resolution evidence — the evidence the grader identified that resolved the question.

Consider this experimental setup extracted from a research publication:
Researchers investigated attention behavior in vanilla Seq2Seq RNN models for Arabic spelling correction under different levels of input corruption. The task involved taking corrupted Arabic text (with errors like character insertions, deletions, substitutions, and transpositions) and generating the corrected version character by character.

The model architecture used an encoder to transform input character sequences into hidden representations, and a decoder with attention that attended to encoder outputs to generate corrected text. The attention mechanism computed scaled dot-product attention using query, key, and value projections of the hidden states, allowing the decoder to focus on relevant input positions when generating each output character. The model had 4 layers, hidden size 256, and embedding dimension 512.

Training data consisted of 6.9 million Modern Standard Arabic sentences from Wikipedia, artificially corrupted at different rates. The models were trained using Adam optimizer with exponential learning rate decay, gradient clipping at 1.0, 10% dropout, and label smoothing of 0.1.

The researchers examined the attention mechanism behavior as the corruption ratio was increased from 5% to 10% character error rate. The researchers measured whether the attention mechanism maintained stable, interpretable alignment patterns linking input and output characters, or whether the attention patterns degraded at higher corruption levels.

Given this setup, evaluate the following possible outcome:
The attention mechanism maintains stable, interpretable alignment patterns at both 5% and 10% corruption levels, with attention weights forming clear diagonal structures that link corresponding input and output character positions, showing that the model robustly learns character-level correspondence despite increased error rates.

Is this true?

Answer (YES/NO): NO